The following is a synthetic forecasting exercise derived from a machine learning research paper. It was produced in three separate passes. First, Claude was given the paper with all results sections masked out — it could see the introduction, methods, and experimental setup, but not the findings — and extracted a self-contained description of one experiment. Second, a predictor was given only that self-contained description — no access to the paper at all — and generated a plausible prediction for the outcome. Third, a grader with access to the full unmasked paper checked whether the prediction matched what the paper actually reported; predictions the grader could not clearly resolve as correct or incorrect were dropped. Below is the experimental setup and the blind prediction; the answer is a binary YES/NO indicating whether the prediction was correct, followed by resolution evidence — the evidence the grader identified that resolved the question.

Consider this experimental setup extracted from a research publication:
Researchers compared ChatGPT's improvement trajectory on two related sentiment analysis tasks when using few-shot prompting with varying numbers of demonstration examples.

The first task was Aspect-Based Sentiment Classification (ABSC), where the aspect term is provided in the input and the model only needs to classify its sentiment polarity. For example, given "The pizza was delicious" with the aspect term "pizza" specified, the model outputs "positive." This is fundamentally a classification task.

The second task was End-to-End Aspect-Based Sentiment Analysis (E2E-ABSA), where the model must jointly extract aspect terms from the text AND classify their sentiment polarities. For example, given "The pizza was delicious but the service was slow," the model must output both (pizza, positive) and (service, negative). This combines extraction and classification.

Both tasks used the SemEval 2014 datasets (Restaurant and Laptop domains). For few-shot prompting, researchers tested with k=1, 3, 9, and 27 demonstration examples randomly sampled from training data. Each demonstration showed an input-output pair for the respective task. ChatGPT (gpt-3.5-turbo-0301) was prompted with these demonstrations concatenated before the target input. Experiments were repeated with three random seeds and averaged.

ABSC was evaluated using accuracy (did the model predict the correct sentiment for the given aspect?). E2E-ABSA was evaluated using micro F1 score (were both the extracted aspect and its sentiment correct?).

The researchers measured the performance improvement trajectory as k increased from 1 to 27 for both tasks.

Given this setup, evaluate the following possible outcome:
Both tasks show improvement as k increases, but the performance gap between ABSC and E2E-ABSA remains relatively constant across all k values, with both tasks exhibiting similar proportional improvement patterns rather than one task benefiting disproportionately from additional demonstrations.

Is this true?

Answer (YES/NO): NO